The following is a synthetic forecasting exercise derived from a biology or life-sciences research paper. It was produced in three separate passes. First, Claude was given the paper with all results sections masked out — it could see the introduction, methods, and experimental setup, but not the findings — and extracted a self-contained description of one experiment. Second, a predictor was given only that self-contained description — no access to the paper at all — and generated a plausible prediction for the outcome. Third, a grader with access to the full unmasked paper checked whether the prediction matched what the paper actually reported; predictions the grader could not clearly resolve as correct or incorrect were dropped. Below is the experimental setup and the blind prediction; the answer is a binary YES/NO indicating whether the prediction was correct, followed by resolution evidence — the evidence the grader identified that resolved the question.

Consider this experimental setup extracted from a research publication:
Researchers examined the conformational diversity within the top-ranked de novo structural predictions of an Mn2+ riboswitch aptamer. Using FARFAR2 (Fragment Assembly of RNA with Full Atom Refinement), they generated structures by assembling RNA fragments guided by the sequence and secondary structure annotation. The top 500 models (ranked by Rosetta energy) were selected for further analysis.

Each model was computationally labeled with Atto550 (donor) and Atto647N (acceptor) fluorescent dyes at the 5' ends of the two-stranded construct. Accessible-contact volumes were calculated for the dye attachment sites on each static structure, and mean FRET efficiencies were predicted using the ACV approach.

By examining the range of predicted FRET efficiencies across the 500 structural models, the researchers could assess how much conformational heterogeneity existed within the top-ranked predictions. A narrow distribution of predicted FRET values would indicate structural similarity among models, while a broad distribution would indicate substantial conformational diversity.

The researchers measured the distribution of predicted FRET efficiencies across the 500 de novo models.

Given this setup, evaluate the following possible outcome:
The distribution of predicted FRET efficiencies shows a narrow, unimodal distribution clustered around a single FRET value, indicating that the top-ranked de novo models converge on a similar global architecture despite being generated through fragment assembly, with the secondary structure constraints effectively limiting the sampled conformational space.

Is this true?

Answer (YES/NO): NO